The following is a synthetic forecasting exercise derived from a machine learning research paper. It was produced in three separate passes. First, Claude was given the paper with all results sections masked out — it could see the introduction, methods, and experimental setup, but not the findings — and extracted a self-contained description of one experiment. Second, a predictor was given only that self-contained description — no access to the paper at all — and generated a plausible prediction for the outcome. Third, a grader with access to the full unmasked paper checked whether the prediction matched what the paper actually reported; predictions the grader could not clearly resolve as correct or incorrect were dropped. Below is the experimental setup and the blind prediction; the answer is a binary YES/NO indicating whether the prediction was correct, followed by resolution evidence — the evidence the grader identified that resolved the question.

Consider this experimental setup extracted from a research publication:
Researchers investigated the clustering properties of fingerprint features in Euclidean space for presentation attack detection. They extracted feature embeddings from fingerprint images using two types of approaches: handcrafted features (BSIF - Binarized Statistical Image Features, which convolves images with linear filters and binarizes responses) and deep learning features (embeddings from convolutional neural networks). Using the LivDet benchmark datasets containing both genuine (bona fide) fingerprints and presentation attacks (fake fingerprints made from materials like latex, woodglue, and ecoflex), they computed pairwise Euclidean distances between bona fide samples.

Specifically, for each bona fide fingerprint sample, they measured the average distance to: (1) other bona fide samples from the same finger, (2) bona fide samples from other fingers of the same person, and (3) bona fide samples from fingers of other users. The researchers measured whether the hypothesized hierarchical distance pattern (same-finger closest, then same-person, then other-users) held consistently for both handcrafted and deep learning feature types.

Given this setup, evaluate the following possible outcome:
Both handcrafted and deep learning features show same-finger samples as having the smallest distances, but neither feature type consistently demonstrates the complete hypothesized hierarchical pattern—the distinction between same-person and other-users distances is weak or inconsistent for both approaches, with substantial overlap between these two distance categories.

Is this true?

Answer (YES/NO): NO